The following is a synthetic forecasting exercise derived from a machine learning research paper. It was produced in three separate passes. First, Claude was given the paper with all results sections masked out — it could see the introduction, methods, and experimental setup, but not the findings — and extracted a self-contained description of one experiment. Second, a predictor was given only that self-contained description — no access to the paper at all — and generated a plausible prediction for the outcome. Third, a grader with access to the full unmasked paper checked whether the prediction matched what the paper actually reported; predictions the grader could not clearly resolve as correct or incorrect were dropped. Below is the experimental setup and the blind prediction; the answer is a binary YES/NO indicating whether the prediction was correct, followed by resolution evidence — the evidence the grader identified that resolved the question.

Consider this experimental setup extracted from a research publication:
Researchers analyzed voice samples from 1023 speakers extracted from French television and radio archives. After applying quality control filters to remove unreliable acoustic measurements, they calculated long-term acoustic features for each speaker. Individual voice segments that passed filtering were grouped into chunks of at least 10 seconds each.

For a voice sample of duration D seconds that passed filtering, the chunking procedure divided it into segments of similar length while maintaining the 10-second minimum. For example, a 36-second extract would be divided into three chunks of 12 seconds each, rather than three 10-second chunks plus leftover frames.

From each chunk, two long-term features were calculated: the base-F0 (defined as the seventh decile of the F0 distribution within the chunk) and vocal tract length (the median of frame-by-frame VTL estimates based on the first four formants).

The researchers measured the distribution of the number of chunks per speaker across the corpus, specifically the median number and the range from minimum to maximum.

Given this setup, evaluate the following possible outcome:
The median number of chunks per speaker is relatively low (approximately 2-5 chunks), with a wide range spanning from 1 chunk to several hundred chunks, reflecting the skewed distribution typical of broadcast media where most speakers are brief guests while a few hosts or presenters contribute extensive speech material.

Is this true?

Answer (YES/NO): NO